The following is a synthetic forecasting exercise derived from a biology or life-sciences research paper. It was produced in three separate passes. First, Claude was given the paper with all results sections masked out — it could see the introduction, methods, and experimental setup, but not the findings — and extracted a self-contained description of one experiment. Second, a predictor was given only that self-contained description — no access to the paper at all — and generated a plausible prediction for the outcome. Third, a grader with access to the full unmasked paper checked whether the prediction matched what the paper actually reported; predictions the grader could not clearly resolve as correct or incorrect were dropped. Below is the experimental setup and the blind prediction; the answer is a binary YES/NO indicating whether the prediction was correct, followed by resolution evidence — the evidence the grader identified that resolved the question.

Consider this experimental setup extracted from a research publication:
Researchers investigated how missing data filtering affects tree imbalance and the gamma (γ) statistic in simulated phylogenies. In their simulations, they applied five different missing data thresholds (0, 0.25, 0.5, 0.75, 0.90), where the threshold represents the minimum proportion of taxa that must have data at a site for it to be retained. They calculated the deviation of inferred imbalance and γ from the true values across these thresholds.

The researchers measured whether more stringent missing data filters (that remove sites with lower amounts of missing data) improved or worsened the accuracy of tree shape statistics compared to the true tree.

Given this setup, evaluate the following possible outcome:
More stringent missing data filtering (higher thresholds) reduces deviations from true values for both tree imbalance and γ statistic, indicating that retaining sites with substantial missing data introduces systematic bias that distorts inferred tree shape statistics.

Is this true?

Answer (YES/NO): YES